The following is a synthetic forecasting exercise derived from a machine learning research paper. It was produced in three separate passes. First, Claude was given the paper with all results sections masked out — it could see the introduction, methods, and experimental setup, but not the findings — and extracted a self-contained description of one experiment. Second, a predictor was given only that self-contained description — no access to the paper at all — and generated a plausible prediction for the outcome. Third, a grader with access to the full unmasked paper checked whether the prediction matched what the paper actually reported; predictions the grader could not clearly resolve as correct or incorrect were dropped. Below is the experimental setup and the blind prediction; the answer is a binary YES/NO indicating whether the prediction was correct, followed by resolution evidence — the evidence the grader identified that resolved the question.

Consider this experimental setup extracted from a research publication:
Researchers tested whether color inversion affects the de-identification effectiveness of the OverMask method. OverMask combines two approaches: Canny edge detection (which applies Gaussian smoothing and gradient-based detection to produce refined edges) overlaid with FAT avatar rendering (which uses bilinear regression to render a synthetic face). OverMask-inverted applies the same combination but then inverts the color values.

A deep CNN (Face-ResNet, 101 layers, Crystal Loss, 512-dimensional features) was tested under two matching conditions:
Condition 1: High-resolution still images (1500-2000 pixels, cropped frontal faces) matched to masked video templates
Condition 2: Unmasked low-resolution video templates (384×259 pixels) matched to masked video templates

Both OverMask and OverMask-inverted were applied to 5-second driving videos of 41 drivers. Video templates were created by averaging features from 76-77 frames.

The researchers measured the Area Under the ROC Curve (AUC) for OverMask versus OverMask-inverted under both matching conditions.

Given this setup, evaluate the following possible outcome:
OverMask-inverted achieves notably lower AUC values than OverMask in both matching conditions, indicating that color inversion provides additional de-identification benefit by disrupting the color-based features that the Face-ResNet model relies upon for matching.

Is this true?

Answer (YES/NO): NO